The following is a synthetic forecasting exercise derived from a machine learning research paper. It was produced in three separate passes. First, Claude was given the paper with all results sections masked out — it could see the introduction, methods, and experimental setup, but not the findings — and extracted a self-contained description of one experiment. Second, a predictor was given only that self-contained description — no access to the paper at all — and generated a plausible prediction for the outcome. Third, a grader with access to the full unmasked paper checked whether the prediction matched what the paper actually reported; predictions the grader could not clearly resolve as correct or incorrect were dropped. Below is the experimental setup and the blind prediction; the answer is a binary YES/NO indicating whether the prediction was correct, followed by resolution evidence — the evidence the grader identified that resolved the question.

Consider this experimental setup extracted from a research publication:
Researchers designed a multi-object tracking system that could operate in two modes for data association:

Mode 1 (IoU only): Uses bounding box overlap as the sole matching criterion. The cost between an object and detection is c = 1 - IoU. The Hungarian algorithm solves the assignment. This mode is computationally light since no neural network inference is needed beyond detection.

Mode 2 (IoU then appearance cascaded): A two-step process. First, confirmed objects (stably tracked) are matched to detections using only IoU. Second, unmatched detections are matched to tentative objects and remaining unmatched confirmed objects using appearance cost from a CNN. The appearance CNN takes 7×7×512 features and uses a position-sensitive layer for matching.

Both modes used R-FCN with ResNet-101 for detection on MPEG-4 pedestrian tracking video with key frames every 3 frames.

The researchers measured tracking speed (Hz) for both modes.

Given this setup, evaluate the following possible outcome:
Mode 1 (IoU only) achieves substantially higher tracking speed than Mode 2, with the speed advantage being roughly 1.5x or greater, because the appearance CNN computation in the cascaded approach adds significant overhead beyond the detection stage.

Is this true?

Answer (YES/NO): NO